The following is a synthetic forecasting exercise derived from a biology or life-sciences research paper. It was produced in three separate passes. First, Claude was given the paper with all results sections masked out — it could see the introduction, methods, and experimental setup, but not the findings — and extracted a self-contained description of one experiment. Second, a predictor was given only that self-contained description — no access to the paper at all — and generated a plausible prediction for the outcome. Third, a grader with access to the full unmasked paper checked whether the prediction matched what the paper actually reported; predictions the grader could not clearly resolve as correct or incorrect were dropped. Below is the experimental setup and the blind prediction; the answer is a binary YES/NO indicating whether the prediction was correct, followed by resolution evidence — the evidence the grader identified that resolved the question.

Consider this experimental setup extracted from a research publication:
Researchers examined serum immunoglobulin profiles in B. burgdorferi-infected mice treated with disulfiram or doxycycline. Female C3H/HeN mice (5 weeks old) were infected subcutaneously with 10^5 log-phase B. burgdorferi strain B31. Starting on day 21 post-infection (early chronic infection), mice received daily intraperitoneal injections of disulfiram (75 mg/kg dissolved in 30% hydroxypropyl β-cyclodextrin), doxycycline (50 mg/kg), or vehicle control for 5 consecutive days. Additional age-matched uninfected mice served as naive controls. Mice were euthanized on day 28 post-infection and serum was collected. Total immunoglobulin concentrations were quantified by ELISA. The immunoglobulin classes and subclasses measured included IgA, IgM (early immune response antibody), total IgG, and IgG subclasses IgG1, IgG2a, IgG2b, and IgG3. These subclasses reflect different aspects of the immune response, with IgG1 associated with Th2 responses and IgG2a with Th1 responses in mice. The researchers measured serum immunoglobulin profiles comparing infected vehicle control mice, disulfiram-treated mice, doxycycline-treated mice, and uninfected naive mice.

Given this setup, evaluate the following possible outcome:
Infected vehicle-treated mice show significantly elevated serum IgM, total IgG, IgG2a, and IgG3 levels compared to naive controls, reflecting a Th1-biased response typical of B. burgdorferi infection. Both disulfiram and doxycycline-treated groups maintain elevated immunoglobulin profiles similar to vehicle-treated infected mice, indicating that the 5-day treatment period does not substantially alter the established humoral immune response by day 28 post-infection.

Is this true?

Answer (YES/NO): NO